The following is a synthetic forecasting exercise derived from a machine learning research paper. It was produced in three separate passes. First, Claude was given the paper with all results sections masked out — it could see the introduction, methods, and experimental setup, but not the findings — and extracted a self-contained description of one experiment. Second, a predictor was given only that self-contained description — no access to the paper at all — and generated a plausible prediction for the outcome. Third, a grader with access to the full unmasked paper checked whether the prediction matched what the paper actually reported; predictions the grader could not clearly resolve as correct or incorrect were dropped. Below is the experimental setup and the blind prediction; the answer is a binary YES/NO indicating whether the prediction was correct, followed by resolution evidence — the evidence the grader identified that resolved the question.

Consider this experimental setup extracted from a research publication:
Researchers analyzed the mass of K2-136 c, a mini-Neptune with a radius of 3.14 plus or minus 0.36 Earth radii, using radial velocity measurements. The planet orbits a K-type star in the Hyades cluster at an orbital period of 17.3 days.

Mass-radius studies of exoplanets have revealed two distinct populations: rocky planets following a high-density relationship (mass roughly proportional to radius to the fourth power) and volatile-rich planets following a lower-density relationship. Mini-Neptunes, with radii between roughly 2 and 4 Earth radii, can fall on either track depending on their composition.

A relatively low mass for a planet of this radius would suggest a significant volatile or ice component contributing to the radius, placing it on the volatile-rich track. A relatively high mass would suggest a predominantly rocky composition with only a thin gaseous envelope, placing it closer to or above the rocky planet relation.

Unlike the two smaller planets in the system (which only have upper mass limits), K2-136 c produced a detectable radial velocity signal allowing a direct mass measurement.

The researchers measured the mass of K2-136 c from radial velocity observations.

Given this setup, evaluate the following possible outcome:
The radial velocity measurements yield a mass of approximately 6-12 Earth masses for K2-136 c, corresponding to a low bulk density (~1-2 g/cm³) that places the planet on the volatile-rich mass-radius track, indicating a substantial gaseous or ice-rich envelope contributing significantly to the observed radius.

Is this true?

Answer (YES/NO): NO